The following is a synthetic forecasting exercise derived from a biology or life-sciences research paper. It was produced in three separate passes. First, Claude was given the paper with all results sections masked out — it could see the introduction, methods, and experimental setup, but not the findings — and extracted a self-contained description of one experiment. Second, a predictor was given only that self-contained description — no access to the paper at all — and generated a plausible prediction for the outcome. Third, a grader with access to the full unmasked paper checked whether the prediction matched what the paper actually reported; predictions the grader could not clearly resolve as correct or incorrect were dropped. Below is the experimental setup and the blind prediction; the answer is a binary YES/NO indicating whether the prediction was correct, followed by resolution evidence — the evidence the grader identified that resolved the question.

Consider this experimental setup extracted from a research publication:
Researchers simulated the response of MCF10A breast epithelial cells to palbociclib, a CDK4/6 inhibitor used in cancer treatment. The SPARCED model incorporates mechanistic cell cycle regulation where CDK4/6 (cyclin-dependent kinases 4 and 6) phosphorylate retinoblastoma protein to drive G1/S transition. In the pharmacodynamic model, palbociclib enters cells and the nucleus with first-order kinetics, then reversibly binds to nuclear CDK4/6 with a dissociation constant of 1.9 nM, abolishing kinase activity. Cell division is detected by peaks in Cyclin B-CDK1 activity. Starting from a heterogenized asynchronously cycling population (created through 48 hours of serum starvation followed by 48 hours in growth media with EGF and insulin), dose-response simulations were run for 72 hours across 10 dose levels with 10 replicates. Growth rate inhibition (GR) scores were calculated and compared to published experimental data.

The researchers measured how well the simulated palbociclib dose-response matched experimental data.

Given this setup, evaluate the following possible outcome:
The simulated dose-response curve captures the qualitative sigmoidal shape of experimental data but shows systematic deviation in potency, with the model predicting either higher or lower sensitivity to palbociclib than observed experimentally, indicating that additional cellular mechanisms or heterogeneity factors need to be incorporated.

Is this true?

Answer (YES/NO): NO